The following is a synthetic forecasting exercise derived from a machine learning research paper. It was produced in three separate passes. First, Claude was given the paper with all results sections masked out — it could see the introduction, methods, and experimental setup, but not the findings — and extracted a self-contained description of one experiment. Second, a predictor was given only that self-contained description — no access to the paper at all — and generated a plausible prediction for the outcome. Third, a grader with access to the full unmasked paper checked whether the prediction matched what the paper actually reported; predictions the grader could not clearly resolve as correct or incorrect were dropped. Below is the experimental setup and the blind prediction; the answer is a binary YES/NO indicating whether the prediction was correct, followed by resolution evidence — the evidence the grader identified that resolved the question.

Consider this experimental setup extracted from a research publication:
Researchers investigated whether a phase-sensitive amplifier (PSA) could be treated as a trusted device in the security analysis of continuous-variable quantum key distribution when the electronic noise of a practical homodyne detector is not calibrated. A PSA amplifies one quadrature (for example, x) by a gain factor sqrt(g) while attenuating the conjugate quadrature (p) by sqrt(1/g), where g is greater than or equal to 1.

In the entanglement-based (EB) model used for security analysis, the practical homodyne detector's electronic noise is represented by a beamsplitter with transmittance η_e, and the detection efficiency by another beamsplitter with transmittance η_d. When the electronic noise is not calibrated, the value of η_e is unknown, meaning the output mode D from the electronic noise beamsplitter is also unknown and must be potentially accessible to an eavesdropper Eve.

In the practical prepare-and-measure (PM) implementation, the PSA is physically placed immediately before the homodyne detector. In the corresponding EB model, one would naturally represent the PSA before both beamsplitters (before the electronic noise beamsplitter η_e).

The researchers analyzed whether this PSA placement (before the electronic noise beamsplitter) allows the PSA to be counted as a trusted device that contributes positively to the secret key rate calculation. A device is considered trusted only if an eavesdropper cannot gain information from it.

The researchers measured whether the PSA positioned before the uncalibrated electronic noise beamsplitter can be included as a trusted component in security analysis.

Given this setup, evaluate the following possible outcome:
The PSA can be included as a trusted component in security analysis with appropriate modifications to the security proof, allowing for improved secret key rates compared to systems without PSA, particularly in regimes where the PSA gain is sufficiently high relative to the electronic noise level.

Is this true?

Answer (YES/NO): YES